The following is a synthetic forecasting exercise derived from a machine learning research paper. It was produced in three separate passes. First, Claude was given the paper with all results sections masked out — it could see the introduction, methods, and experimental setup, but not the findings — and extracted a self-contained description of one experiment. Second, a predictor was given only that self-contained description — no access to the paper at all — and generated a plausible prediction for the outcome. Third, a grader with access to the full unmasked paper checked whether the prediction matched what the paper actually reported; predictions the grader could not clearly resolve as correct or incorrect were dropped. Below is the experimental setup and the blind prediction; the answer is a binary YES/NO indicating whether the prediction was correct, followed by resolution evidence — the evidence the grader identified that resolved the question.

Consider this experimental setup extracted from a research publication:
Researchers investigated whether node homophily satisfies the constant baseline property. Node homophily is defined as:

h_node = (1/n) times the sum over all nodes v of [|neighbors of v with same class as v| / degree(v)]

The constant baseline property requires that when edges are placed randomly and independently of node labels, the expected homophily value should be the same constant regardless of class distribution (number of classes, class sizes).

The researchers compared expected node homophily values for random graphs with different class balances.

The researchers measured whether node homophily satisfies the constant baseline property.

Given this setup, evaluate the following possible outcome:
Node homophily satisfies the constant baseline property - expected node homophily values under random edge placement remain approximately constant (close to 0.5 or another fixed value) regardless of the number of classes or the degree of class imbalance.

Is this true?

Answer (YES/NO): NO